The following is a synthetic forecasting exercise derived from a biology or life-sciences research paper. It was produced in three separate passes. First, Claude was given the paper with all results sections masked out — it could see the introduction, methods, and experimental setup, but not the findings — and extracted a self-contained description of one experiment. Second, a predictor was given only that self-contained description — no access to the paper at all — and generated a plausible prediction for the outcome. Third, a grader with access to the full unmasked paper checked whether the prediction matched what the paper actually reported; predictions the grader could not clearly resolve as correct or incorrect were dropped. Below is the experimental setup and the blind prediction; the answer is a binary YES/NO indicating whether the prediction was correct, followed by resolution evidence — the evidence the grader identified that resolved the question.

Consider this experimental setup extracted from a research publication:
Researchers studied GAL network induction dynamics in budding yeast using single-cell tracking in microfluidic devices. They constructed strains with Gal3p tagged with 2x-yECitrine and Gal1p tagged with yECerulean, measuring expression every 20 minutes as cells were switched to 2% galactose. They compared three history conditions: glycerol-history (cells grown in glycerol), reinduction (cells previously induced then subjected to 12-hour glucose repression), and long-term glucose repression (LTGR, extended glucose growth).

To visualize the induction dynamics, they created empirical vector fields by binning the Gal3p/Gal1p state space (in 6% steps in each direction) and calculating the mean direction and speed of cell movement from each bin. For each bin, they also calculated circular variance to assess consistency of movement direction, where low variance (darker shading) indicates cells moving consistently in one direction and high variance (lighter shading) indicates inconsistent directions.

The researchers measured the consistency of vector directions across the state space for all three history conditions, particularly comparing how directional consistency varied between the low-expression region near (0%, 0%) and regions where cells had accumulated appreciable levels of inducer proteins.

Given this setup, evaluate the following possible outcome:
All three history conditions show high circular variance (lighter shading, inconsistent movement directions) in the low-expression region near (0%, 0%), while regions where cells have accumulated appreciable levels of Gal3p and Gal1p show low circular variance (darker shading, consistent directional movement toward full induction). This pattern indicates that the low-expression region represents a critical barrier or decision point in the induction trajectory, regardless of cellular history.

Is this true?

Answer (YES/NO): NO